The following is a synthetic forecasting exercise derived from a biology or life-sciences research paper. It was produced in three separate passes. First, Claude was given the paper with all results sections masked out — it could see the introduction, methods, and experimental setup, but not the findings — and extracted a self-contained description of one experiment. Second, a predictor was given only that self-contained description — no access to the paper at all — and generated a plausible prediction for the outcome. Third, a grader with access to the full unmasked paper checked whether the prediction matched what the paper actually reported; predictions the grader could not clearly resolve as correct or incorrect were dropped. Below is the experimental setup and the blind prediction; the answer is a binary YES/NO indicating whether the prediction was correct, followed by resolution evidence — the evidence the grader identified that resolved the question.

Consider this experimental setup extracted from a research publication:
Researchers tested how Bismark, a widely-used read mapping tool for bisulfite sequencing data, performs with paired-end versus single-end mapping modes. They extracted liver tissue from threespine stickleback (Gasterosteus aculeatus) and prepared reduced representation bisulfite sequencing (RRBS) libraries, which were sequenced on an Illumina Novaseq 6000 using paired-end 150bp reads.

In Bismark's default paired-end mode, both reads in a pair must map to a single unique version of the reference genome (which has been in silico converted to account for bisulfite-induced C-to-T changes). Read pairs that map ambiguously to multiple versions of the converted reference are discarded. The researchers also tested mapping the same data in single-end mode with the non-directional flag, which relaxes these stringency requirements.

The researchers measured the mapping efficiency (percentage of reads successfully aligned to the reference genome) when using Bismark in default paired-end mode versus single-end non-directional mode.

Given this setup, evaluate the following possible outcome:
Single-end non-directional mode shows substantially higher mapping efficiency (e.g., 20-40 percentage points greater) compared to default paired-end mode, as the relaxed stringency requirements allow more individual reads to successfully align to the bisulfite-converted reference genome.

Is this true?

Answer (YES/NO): YES